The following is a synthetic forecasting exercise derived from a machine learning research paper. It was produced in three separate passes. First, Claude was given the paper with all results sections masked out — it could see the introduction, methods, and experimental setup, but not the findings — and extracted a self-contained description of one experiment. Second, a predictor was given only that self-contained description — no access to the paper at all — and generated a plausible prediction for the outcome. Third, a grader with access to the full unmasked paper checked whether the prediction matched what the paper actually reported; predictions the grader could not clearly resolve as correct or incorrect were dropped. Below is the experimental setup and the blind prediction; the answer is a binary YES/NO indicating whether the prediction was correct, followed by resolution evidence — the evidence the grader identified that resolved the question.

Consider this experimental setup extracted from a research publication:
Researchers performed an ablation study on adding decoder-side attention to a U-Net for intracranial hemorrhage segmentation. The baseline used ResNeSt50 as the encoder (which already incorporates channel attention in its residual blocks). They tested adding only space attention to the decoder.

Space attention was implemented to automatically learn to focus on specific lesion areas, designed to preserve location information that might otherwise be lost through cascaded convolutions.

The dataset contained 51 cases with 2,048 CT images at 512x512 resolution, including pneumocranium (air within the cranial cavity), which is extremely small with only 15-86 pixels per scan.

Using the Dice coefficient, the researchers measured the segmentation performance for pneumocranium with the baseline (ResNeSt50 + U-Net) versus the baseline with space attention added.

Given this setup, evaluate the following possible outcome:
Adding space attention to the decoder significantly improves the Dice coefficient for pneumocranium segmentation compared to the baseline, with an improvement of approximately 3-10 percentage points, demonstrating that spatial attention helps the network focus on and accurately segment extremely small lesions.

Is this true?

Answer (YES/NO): NO